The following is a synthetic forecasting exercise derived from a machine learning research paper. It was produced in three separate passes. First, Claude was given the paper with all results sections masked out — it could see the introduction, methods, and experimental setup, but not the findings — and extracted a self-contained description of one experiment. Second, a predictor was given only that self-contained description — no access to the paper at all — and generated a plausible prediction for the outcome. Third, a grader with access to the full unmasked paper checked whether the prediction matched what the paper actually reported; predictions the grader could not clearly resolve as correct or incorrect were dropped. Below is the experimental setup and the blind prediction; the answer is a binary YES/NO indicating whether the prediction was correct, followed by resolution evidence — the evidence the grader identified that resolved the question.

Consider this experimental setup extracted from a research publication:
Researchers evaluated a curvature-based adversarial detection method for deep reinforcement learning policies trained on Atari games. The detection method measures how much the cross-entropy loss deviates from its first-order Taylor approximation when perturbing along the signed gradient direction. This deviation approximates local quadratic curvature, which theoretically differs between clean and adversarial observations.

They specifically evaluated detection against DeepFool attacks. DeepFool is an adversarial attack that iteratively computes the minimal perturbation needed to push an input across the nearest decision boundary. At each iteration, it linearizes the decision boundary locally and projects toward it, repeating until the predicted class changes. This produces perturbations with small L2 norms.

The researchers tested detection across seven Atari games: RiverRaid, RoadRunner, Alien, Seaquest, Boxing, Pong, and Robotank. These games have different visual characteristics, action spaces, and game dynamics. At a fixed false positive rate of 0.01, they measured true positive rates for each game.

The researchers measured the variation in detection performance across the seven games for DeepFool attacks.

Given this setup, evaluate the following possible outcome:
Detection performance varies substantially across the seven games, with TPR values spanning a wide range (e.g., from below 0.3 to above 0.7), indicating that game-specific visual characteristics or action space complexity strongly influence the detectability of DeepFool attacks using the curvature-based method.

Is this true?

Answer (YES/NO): NO